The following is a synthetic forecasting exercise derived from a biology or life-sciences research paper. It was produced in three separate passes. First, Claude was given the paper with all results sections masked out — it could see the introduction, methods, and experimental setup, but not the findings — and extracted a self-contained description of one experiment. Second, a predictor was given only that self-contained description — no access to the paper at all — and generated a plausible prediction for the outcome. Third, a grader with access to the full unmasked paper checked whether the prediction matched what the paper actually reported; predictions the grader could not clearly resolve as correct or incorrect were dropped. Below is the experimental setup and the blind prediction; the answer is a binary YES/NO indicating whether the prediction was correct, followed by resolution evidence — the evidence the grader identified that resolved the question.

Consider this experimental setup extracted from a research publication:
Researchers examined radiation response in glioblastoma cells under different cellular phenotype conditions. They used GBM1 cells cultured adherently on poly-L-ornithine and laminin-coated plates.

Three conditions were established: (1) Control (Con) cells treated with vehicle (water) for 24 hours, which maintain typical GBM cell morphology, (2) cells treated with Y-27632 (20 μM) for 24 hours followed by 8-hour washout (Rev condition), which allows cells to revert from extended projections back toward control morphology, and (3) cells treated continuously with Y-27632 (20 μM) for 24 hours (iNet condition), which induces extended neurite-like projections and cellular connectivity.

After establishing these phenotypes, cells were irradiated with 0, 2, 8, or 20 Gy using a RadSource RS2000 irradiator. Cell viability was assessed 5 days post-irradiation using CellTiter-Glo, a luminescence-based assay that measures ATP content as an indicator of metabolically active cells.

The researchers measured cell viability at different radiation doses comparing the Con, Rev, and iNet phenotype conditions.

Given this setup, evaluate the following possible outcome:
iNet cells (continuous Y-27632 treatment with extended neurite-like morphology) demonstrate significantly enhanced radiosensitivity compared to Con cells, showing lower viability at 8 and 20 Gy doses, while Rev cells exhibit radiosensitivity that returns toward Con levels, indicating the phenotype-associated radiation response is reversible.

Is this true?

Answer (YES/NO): NO